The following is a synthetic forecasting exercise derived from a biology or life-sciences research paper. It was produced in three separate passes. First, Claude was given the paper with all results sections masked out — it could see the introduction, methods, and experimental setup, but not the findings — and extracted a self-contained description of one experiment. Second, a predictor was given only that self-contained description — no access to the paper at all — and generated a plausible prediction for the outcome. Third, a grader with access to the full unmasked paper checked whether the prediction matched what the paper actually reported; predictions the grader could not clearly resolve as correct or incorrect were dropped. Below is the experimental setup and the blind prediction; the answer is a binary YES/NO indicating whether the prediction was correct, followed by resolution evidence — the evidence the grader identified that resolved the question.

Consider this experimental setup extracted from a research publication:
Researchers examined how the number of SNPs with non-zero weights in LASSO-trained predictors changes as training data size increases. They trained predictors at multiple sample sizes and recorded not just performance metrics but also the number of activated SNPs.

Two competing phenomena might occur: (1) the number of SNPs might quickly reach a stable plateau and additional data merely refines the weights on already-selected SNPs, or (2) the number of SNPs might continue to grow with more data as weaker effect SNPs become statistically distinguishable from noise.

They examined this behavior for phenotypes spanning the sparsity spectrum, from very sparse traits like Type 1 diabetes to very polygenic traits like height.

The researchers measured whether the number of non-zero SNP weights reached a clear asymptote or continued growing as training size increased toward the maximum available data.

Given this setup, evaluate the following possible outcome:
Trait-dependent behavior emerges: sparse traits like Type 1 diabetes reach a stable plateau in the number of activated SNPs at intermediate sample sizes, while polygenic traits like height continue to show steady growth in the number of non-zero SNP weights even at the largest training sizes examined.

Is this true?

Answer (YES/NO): NO